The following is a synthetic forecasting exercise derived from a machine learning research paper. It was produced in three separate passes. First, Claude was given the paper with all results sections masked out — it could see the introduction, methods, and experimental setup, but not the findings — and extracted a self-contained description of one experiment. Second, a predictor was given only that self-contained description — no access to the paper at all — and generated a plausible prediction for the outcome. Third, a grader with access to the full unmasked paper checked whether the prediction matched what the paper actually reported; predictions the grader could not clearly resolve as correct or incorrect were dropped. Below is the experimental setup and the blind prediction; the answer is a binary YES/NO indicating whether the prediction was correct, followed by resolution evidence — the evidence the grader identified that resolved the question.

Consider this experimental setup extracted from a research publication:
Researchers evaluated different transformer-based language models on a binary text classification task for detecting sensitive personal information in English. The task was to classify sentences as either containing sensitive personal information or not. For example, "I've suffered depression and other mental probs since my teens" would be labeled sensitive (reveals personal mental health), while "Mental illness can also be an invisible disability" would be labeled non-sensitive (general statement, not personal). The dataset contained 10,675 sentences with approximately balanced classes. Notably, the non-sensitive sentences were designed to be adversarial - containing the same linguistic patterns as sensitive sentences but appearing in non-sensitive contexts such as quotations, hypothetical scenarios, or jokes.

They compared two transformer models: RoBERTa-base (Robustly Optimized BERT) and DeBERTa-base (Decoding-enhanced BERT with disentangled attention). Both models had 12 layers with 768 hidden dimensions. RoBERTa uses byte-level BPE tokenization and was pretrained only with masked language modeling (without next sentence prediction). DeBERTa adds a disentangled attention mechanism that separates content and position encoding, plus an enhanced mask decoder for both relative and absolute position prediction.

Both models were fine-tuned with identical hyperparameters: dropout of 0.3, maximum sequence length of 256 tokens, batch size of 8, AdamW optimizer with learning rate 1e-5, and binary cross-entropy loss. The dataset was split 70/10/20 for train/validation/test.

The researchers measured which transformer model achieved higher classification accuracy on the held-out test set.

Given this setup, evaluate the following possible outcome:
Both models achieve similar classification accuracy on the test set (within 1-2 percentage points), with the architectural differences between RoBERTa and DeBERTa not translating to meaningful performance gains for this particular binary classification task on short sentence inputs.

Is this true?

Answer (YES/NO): YES